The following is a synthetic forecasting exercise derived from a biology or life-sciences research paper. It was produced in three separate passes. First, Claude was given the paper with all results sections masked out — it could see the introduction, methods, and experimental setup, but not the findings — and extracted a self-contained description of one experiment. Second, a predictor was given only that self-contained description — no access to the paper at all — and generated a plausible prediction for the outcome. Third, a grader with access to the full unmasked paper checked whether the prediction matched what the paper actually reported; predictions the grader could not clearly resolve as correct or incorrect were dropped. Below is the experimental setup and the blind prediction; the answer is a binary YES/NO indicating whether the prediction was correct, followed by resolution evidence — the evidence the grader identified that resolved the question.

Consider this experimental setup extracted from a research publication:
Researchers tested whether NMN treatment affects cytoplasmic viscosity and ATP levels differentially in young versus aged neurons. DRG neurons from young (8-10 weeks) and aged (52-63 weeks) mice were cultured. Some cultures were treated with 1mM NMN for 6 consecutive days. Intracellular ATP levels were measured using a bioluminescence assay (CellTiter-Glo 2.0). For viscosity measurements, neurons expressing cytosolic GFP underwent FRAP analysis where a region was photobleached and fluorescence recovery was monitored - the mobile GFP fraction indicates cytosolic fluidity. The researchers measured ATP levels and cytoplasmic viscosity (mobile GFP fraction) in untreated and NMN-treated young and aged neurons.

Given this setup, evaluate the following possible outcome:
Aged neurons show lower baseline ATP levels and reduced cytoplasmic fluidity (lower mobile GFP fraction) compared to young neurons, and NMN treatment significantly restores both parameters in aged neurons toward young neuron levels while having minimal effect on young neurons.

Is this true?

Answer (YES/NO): YES